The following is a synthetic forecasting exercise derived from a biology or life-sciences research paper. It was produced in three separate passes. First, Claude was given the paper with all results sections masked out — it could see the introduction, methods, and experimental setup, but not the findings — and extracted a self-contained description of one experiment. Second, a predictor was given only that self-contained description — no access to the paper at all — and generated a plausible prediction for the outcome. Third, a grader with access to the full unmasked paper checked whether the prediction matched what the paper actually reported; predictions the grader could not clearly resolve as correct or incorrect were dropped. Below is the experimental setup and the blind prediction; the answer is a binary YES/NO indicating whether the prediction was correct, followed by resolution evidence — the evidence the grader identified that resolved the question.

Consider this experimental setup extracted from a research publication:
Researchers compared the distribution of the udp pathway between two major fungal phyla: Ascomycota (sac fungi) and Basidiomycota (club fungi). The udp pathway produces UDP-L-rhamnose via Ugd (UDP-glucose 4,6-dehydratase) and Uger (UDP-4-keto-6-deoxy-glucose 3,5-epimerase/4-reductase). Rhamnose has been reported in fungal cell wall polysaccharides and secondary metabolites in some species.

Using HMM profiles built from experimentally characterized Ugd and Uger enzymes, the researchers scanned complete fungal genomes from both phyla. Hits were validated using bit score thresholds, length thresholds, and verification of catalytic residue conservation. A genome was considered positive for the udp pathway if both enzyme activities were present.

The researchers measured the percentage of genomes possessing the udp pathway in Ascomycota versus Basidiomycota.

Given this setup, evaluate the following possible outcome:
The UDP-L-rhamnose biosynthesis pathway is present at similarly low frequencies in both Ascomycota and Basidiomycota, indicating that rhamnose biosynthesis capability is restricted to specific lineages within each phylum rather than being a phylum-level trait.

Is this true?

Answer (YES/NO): NO